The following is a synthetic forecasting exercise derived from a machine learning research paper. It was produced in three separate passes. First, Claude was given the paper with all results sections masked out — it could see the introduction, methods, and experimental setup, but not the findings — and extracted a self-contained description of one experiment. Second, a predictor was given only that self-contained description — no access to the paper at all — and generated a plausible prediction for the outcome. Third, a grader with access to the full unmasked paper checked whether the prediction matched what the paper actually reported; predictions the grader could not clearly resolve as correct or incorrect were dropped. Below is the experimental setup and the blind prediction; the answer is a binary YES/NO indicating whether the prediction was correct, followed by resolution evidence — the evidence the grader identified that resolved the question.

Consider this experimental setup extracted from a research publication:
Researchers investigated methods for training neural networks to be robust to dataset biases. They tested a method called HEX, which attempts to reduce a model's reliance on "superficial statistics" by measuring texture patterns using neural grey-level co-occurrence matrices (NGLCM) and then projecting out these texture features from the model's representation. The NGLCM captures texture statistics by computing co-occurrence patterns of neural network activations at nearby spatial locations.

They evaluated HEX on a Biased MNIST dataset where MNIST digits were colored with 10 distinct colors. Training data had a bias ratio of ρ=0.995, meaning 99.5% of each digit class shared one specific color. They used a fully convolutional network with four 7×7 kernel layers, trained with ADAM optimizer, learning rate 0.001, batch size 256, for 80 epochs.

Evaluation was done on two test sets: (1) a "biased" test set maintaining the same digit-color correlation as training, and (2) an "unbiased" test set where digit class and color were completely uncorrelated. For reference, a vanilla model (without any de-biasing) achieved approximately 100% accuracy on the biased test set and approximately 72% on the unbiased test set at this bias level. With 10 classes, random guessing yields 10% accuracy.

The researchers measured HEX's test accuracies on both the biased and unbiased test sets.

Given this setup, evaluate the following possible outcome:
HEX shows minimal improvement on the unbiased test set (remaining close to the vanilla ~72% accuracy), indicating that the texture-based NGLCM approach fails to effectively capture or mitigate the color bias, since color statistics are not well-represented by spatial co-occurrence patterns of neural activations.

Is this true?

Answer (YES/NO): NO